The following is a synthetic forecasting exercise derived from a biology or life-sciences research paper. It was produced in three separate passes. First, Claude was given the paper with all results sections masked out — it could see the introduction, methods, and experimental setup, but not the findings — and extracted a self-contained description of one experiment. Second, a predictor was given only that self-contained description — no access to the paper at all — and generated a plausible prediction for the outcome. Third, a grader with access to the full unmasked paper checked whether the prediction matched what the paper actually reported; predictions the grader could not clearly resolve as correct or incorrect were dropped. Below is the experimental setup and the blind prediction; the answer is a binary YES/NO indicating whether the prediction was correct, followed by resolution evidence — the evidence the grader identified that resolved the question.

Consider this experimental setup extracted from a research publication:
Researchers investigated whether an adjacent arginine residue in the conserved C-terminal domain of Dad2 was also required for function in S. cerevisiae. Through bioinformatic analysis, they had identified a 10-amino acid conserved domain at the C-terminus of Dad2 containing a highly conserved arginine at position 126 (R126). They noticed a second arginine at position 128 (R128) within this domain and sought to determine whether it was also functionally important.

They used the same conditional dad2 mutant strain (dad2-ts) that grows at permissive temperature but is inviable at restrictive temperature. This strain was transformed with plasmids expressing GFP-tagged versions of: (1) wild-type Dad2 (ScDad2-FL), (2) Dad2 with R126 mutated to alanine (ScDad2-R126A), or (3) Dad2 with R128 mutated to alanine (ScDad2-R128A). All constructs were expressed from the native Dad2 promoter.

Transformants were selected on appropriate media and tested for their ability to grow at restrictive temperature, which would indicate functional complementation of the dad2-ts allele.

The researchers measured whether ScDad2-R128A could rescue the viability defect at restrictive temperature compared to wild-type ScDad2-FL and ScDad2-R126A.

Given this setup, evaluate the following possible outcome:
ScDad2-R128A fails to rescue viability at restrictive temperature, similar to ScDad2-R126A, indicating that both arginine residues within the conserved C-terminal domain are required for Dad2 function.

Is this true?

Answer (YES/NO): NO